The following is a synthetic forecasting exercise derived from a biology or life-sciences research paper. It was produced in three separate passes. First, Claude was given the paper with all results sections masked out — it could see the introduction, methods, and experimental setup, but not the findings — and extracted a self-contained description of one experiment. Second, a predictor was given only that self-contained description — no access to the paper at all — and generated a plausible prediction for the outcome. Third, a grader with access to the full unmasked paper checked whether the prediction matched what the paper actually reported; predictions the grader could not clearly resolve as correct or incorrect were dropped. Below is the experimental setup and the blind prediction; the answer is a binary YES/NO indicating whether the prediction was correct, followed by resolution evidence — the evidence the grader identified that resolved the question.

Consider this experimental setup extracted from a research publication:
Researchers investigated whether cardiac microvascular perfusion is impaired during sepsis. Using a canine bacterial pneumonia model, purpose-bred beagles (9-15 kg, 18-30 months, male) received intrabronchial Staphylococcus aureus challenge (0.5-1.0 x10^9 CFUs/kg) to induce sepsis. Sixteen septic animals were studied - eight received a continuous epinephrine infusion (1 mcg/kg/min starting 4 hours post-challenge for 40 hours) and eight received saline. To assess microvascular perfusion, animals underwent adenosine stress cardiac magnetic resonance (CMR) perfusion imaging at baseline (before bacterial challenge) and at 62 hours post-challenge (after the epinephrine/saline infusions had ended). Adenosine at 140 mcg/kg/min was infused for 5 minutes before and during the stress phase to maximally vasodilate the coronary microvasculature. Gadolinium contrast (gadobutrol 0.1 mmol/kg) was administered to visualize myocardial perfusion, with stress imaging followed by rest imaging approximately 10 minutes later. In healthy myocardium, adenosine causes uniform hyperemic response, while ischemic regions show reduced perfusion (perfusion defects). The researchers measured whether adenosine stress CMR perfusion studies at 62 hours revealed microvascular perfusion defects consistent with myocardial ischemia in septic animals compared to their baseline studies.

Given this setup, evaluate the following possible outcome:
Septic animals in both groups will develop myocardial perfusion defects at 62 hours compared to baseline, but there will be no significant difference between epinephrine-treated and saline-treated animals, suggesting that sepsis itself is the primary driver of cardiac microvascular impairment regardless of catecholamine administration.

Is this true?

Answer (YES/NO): NO